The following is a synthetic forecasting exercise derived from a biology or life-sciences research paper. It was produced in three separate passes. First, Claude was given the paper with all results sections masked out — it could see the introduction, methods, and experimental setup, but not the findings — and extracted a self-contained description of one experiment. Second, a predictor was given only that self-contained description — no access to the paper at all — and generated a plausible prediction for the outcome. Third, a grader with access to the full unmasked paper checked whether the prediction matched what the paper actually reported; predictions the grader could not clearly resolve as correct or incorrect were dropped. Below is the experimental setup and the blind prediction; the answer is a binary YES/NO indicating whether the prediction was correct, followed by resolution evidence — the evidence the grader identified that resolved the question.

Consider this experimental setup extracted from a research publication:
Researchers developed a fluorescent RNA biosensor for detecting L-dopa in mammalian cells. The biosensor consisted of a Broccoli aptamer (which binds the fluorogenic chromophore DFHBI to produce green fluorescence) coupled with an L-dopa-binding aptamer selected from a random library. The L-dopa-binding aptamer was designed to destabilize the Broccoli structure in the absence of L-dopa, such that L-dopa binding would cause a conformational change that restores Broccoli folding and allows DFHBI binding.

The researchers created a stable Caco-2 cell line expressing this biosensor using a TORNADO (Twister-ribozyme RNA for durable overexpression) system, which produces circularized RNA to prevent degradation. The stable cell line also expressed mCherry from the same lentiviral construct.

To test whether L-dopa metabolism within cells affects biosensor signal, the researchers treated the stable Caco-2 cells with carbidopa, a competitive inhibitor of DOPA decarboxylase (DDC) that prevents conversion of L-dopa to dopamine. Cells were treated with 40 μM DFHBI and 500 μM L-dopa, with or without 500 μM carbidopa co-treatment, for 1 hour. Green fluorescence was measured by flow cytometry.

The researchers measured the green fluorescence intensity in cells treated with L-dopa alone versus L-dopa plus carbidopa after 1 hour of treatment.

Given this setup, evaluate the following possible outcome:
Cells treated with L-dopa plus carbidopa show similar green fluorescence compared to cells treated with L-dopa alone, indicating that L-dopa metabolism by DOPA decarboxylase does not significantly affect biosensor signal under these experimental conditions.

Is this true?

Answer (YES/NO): NO